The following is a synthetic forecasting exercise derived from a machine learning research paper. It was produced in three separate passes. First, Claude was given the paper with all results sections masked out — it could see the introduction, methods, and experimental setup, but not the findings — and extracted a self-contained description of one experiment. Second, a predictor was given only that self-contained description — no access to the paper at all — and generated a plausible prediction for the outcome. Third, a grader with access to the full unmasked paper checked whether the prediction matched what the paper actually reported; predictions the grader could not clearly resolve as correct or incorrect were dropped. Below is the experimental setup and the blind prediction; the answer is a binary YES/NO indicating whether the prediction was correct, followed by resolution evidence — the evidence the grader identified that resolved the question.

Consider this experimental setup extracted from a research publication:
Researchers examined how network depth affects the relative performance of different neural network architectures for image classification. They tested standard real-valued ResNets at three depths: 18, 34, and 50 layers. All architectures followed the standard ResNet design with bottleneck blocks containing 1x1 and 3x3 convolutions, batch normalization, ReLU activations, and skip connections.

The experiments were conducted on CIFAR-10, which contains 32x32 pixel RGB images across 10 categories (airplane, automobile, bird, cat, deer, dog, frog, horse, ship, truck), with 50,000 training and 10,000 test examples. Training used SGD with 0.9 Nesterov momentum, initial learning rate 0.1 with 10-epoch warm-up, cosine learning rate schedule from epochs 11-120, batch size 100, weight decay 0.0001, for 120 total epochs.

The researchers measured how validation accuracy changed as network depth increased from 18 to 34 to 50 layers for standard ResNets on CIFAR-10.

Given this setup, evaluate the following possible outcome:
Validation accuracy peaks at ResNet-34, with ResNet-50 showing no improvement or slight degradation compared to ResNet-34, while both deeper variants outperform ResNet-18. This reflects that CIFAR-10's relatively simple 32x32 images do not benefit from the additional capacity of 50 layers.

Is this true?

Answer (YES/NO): NO